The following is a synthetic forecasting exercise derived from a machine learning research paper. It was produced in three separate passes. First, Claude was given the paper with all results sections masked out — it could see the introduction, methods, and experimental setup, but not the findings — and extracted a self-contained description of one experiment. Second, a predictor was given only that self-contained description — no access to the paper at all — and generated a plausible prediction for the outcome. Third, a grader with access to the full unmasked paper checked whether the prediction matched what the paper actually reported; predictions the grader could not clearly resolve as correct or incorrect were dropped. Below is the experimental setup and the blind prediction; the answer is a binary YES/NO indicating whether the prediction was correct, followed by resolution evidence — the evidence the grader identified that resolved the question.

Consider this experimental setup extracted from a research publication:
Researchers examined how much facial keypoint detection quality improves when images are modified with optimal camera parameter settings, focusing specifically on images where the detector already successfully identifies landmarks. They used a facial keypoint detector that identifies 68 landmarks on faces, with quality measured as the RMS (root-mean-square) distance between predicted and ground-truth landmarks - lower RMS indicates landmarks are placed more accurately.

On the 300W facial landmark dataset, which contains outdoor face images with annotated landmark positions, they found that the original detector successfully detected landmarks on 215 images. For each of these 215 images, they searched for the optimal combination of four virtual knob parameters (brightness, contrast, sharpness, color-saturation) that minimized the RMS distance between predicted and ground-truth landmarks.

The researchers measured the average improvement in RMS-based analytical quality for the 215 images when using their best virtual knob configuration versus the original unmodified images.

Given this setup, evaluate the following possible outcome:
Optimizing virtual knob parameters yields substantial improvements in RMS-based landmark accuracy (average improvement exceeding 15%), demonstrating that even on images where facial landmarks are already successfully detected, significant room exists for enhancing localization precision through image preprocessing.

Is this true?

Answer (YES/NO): YES